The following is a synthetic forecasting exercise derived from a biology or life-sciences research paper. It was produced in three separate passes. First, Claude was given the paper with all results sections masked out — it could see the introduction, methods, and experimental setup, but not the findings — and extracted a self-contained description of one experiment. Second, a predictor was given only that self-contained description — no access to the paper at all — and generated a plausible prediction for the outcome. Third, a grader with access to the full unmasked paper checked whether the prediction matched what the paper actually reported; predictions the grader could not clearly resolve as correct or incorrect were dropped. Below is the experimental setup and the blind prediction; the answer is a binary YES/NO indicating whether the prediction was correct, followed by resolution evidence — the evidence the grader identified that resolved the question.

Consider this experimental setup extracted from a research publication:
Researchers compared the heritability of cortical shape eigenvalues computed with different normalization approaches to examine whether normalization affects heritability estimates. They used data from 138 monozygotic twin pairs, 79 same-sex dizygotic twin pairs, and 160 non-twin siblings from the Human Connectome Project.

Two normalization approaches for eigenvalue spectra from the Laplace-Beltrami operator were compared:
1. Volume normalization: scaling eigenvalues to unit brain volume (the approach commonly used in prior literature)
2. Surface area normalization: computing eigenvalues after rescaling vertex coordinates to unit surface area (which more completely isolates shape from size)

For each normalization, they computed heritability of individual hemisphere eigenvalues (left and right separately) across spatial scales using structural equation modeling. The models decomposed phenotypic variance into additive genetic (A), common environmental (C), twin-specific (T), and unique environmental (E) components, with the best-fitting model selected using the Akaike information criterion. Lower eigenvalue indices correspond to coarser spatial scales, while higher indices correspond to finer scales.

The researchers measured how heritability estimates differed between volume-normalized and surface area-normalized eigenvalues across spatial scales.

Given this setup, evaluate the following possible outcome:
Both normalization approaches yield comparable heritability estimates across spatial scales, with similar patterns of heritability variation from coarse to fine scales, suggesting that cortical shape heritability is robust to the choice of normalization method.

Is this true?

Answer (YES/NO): NO